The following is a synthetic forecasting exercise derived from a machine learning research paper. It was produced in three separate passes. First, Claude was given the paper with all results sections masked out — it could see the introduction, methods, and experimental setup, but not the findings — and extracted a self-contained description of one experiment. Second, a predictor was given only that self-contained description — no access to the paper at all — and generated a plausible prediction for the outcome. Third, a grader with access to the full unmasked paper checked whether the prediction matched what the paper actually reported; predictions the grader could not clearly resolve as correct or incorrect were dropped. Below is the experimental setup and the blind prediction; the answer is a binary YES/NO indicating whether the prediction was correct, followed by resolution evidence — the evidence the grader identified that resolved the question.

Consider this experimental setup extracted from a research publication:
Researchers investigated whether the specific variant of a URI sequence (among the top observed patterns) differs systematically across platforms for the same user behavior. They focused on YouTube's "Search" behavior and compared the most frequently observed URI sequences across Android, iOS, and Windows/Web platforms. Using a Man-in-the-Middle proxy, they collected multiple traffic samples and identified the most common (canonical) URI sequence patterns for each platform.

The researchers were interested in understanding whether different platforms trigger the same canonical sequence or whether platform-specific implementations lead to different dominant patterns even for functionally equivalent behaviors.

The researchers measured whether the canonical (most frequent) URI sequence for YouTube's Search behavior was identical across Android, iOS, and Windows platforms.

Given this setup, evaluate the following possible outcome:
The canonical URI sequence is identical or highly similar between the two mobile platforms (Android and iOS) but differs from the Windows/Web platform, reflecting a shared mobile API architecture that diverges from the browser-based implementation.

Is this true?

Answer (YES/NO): NO